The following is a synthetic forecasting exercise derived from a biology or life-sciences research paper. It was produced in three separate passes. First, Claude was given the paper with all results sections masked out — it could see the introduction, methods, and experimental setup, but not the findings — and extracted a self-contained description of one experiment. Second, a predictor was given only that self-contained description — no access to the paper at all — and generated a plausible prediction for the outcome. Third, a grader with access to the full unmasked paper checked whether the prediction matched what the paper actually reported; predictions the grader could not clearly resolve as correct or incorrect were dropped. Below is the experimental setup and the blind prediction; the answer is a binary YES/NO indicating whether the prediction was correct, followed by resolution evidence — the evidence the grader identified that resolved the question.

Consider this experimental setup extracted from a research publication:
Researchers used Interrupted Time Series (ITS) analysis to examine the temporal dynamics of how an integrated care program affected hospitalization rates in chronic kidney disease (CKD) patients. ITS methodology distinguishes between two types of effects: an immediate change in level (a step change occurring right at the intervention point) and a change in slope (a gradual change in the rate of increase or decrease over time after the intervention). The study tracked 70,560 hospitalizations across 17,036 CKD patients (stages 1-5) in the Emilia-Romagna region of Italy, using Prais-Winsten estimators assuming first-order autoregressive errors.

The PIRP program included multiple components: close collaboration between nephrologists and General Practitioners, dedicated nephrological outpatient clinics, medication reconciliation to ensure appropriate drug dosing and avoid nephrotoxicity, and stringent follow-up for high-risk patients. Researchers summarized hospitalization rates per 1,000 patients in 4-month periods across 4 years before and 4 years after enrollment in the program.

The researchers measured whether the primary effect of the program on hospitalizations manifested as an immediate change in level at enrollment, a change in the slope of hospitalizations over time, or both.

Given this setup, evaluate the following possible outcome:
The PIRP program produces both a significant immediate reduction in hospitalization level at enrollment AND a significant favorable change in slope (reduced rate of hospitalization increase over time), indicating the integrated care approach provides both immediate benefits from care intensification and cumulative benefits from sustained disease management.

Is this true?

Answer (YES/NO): YES